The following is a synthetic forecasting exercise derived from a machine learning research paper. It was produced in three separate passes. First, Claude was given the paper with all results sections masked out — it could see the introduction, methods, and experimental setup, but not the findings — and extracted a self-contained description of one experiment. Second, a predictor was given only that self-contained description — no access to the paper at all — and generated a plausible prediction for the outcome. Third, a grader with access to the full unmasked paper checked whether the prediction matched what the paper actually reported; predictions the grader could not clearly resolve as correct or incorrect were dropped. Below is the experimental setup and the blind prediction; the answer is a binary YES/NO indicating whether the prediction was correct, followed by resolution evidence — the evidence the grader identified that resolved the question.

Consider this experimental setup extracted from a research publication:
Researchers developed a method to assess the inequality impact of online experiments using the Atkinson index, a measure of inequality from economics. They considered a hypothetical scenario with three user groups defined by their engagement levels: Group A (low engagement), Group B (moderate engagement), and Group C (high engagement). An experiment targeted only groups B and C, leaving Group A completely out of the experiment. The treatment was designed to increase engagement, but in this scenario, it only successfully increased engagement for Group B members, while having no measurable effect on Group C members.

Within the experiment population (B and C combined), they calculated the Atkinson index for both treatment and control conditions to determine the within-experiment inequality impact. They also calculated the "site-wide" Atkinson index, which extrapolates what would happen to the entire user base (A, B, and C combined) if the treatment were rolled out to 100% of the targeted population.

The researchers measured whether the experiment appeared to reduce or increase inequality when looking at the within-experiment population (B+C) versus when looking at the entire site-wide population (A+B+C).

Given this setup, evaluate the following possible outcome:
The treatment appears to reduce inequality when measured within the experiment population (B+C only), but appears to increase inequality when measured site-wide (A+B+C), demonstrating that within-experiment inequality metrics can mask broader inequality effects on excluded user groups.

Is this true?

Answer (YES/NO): YES